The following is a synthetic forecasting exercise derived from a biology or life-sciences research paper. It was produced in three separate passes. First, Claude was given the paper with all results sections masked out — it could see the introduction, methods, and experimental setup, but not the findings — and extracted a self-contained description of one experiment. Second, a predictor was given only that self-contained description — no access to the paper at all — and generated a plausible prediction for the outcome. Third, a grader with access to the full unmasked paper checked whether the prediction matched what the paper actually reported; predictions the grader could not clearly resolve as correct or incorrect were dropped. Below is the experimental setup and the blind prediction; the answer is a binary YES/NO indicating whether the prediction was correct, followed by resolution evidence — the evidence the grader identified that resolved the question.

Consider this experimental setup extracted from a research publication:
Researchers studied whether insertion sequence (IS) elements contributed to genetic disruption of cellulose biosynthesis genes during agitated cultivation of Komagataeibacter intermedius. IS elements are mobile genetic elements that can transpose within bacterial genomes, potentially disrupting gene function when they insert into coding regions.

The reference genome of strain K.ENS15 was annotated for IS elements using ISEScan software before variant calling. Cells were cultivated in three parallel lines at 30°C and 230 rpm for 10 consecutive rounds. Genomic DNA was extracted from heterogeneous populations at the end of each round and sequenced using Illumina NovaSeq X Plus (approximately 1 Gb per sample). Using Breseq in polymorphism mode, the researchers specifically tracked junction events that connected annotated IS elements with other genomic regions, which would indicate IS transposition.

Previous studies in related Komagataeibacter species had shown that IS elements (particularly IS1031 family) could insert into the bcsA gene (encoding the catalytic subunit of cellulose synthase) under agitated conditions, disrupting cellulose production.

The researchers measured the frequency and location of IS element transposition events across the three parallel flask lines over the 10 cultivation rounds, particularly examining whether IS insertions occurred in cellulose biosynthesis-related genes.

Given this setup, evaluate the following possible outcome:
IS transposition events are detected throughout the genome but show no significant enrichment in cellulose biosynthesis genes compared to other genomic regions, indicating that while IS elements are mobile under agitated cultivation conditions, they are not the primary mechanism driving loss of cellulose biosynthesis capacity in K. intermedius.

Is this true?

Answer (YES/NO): YES